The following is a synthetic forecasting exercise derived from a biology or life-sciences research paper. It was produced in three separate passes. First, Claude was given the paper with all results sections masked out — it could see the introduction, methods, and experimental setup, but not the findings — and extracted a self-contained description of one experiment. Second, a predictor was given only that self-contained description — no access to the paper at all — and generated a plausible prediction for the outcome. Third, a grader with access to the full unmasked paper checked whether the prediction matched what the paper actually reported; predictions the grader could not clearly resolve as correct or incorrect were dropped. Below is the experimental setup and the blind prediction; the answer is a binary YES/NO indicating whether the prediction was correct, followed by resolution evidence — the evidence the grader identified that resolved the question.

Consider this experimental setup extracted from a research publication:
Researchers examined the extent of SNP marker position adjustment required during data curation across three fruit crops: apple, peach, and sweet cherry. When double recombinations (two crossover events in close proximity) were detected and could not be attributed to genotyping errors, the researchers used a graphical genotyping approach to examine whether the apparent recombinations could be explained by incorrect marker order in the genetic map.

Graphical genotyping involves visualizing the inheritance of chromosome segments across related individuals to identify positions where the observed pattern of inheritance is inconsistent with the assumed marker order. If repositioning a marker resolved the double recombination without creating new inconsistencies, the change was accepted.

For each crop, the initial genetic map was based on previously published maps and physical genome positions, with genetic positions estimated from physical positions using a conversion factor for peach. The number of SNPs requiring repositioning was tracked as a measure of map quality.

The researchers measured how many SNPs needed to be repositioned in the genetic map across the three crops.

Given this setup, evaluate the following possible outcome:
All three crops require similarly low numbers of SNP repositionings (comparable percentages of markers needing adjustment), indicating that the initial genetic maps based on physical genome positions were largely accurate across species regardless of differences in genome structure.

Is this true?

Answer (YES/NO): NO